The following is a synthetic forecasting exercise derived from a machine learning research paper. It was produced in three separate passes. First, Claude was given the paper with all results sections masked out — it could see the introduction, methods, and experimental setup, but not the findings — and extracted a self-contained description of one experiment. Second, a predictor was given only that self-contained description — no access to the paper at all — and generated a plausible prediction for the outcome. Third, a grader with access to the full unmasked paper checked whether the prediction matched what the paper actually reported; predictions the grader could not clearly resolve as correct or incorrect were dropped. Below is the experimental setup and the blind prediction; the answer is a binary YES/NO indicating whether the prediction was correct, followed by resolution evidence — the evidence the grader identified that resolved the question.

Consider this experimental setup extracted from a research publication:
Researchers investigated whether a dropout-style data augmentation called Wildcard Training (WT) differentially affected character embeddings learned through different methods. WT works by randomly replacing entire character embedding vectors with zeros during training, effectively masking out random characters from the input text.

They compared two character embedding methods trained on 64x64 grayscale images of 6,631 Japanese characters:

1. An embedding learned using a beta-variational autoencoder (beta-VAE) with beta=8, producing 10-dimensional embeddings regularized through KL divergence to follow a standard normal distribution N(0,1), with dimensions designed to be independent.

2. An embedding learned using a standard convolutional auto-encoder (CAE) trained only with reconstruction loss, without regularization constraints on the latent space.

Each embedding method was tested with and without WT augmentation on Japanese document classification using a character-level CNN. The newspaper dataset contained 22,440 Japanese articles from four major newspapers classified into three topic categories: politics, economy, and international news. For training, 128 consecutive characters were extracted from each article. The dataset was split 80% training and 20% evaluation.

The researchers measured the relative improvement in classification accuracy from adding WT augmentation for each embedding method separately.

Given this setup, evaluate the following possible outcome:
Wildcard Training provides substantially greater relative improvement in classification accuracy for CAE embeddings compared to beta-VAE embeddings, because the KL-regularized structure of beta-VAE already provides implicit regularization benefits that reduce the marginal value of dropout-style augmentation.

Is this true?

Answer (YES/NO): YES